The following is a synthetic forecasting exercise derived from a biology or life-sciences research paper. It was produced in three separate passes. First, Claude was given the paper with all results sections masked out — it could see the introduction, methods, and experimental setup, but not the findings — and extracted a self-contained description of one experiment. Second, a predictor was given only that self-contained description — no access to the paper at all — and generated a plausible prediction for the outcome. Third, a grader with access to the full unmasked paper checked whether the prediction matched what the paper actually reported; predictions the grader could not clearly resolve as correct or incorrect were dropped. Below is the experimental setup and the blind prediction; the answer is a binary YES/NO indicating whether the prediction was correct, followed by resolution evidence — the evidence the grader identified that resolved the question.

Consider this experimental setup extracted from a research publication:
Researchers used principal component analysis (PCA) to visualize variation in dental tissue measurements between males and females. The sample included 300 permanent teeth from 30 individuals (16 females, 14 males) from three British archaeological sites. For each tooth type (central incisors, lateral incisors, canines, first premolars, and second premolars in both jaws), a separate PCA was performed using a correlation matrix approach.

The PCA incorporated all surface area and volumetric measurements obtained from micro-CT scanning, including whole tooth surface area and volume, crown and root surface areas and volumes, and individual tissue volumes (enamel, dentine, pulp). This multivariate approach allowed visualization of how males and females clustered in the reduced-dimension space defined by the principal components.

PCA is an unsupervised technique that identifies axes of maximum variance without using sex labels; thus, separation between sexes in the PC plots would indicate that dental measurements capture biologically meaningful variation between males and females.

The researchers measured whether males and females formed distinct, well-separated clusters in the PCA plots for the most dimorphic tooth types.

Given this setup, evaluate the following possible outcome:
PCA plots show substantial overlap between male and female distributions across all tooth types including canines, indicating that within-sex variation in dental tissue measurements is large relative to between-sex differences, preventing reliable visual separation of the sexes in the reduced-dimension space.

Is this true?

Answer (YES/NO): NO